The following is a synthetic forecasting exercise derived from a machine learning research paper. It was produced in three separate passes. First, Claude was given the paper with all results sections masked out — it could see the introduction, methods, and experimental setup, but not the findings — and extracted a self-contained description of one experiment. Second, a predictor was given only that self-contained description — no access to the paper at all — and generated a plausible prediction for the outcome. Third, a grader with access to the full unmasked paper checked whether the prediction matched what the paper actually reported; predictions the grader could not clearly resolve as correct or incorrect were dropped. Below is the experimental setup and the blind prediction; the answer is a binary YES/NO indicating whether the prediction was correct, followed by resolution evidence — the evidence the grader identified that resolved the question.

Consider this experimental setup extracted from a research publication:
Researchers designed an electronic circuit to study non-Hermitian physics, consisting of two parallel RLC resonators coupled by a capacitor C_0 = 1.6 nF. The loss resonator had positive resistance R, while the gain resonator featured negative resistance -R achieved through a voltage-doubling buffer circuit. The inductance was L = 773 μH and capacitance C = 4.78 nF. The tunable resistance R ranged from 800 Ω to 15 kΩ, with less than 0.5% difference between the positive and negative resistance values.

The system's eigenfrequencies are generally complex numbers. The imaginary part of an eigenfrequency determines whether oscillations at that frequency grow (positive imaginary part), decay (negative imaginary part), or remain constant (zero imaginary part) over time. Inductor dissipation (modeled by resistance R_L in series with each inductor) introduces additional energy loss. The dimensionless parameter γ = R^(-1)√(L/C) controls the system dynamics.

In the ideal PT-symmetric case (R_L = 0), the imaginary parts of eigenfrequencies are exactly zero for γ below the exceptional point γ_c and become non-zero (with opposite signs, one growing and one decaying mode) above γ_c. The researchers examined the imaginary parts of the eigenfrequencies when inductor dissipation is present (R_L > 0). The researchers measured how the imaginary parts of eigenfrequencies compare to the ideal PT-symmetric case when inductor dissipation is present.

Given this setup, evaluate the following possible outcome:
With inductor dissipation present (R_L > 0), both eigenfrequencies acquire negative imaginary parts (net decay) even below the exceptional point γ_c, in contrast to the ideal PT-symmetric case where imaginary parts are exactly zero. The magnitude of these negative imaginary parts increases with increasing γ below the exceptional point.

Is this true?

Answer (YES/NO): NO